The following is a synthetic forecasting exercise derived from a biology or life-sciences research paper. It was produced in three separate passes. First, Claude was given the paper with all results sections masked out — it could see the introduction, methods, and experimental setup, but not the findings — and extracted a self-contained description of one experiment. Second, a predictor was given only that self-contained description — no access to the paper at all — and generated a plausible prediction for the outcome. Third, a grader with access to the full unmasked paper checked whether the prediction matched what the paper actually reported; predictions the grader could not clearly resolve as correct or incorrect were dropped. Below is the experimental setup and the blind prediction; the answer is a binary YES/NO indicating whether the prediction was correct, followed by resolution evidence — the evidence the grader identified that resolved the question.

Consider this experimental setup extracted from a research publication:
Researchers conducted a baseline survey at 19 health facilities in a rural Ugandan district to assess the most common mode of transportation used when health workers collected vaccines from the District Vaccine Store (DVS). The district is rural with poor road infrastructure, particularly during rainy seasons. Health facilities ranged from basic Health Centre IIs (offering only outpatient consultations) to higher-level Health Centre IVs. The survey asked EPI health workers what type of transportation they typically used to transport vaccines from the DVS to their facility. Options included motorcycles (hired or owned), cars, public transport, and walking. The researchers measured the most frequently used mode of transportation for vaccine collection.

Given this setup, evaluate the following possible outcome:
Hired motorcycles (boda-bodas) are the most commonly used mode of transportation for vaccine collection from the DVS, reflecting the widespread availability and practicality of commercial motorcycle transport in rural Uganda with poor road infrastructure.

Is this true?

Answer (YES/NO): YES